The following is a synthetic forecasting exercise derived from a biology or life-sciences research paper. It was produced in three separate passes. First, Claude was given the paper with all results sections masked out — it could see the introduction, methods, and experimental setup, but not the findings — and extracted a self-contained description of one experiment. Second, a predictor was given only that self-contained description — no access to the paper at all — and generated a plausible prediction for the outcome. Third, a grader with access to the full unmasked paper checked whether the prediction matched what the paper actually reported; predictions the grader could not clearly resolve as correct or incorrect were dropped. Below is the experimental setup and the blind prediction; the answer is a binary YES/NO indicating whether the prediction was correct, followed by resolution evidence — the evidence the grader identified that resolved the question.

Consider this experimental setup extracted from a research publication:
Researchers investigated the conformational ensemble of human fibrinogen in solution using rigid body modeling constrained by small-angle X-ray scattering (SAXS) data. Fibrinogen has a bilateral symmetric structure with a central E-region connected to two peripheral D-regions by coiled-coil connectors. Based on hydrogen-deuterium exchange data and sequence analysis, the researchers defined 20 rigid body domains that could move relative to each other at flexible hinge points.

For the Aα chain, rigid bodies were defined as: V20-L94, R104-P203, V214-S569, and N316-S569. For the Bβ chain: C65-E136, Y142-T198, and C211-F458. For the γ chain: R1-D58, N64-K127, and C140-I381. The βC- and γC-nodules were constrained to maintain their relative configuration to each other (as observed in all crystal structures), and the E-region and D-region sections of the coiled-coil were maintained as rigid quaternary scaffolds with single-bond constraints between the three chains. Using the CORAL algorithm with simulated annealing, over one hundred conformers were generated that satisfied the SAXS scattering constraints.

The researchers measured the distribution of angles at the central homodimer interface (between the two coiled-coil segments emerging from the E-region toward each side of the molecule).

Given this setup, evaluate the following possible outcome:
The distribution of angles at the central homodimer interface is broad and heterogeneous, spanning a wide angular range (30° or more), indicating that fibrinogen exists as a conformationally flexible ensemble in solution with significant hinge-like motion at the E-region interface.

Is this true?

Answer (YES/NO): NO